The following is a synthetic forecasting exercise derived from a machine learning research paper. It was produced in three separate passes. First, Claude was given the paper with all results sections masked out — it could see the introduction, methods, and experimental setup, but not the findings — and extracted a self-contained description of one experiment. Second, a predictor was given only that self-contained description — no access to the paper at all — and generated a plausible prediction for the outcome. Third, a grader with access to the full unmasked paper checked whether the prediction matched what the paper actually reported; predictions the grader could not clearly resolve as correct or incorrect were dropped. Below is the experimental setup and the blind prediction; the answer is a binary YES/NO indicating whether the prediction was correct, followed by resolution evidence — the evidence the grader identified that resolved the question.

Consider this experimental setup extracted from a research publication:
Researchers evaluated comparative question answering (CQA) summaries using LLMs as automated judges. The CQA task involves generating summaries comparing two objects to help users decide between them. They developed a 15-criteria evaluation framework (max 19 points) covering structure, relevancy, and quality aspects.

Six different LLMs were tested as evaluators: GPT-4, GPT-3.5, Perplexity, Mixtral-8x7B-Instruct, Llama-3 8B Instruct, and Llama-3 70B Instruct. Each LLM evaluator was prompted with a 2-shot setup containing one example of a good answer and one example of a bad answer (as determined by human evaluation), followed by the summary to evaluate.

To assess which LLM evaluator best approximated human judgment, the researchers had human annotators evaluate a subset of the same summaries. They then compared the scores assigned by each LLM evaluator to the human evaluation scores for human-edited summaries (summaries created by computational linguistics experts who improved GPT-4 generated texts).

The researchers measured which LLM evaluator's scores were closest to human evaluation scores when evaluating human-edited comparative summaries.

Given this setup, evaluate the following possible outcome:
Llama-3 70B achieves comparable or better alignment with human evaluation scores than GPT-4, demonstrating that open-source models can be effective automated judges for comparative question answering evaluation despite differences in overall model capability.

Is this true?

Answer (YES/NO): YES